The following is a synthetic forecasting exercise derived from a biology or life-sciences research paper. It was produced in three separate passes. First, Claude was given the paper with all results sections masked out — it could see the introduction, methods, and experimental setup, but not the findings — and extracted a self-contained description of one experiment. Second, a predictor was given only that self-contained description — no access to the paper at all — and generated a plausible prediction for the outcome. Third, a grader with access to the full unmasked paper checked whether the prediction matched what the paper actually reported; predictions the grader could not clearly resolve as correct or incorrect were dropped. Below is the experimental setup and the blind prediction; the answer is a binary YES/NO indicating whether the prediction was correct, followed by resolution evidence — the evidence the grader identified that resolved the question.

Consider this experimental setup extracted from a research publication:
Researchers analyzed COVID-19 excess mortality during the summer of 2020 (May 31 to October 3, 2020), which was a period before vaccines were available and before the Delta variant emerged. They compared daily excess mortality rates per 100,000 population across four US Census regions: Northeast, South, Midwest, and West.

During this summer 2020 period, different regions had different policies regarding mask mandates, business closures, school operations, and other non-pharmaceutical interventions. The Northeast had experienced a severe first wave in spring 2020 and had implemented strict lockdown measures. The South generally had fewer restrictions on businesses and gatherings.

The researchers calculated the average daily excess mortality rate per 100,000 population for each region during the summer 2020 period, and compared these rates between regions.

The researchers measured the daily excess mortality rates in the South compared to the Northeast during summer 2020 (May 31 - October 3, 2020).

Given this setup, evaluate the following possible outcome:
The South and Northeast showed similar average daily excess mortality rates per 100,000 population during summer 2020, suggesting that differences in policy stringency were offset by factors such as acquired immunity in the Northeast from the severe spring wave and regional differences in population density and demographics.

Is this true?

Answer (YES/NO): NO